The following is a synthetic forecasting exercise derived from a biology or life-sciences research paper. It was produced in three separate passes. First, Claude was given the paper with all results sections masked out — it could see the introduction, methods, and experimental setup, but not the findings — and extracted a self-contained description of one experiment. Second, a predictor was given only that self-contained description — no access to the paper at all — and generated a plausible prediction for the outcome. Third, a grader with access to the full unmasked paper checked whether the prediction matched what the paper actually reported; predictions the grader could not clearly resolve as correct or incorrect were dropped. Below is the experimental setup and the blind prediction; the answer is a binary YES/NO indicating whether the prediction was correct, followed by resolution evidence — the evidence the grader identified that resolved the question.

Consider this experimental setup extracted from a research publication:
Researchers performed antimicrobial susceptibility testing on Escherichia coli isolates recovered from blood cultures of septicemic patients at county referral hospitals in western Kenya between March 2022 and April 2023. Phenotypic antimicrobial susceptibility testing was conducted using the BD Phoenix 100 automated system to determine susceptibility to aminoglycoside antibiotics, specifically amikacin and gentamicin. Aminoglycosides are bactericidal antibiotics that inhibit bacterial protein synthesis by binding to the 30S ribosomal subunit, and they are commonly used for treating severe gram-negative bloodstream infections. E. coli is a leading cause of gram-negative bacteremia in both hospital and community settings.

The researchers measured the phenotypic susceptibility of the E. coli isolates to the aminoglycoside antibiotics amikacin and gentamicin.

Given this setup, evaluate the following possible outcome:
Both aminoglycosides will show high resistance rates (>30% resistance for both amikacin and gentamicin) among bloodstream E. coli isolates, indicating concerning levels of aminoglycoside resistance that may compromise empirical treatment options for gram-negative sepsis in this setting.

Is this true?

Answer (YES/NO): NO